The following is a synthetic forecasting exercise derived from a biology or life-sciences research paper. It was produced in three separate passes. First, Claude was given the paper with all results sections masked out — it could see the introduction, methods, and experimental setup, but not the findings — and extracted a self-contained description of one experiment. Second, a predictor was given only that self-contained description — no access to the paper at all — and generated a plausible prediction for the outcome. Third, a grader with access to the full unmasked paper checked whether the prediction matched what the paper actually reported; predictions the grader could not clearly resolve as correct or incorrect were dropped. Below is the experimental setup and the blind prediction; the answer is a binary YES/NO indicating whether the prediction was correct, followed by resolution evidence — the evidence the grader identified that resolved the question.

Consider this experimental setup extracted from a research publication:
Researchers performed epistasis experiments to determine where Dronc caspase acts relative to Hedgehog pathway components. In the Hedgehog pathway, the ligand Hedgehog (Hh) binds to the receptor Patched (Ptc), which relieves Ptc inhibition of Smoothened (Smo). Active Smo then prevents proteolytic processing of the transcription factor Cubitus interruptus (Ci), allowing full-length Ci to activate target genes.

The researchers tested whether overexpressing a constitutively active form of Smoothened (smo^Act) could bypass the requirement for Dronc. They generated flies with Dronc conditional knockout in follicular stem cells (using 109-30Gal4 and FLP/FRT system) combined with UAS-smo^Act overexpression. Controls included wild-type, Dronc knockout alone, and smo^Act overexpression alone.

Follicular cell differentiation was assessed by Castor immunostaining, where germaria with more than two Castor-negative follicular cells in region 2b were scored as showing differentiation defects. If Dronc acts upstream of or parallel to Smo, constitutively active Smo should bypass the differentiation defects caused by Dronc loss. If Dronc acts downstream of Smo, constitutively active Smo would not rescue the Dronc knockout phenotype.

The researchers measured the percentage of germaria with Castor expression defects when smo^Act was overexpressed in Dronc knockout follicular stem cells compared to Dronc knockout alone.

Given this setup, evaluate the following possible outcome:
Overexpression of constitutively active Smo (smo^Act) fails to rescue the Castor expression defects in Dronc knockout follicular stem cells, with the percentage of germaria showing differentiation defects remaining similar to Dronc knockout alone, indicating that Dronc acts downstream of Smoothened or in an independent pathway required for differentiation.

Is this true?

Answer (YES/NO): NO